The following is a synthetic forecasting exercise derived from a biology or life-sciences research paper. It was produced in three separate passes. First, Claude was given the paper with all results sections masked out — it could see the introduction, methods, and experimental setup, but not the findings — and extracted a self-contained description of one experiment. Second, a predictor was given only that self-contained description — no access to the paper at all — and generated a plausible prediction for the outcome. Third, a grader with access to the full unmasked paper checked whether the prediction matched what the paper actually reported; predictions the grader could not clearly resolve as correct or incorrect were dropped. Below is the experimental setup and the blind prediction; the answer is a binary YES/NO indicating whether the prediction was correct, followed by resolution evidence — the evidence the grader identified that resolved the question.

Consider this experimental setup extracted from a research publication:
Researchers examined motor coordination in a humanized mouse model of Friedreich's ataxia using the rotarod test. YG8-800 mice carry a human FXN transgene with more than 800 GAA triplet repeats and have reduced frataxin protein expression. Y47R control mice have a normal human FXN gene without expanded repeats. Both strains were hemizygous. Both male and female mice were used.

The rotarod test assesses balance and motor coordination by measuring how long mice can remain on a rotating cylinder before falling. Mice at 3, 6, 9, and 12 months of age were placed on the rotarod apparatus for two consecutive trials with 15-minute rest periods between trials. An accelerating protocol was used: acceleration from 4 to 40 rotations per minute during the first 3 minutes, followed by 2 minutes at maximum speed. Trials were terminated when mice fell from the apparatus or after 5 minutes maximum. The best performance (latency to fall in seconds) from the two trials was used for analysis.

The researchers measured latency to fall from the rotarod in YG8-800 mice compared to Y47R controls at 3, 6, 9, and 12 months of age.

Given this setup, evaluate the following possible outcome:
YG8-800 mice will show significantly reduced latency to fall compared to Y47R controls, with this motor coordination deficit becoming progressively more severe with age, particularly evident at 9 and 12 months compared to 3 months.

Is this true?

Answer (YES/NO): NO